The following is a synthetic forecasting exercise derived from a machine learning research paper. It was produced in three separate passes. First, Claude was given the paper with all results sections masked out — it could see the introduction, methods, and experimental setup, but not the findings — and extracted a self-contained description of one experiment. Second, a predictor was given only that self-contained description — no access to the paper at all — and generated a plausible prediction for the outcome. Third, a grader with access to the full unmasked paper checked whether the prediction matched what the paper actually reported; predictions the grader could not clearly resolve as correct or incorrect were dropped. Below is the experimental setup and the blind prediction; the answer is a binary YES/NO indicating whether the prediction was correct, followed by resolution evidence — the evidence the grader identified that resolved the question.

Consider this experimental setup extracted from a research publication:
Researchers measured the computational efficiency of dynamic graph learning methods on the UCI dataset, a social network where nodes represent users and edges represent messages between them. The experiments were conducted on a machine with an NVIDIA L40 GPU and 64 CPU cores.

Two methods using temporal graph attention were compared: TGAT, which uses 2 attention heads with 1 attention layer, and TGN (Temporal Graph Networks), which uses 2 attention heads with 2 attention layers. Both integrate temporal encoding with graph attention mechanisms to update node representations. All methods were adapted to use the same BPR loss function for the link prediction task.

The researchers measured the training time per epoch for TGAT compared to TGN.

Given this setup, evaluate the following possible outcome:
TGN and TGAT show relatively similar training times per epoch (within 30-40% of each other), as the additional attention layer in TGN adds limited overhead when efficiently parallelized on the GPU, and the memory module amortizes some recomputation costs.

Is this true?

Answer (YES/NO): NO